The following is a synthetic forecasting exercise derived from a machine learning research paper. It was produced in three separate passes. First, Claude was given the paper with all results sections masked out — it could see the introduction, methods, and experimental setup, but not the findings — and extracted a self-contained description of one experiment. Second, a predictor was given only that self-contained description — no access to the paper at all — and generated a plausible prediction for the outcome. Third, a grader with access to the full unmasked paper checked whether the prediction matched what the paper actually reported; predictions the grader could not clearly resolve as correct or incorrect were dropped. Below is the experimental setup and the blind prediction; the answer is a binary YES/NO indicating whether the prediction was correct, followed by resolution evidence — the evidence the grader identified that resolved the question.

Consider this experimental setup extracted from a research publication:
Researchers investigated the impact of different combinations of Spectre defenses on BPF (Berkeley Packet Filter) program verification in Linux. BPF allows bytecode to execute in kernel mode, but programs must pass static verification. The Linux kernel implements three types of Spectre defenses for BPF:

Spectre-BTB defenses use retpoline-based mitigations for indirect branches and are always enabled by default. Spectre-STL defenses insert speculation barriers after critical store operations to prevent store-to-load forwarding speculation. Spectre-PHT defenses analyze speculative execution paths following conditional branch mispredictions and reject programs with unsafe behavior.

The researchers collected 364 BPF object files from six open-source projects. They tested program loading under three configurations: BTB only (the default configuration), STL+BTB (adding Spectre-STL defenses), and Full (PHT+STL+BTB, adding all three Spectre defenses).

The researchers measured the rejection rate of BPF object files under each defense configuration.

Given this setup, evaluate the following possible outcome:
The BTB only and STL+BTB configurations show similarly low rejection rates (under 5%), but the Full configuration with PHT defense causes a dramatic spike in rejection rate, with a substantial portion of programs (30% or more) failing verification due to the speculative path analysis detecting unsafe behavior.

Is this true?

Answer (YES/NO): YES